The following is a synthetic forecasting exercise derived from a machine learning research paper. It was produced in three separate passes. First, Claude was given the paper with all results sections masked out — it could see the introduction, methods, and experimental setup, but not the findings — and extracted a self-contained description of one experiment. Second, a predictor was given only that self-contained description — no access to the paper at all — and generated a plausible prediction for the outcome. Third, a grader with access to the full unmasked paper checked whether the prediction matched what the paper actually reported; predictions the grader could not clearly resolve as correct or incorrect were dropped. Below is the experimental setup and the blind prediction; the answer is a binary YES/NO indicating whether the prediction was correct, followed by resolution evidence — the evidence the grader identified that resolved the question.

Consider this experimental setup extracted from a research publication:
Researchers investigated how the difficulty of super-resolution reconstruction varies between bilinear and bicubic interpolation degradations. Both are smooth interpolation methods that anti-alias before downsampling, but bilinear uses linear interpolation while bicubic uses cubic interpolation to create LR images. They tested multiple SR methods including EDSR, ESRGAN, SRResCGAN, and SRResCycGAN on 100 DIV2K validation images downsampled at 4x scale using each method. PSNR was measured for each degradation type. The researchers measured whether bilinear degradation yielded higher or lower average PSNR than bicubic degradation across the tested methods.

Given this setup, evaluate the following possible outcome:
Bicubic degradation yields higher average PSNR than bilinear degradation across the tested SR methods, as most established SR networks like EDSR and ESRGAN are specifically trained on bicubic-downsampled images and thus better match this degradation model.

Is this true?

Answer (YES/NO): NO